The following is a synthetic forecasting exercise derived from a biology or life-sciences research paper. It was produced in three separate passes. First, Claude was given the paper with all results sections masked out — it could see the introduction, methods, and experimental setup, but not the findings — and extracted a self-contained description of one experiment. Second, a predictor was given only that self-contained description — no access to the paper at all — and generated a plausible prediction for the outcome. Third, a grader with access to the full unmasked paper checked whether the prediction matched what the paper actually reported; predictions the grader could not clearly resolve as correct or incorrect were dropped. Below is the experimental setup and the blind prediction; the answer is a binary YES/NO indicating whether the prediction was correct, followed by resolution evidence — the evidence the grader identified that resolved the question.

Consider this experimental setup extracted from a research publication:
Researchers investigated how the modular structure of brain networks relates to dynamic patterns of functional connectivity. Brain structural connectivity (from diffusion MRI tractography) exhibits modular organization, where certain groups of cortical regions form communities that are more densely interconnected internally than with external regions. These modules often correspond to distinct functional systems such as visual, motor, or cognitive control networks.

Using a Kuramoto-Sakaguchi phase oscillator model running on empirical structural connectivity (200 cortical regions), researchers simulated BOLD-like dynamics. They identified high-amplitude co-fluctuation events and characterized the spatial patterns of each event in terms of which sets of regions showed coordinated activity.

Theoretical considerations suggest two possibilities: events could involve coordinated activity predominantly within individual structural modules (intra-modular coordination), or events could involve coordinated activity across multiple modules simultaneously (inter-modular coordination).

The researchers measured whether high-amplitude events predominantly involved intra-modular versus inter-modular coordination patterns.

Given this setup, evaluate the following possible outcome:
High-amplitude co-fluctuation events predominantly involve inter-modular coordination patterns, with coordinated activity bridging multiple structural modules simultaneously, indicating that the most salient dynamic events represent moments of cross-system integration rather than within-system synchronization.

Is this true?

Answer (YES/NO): NO